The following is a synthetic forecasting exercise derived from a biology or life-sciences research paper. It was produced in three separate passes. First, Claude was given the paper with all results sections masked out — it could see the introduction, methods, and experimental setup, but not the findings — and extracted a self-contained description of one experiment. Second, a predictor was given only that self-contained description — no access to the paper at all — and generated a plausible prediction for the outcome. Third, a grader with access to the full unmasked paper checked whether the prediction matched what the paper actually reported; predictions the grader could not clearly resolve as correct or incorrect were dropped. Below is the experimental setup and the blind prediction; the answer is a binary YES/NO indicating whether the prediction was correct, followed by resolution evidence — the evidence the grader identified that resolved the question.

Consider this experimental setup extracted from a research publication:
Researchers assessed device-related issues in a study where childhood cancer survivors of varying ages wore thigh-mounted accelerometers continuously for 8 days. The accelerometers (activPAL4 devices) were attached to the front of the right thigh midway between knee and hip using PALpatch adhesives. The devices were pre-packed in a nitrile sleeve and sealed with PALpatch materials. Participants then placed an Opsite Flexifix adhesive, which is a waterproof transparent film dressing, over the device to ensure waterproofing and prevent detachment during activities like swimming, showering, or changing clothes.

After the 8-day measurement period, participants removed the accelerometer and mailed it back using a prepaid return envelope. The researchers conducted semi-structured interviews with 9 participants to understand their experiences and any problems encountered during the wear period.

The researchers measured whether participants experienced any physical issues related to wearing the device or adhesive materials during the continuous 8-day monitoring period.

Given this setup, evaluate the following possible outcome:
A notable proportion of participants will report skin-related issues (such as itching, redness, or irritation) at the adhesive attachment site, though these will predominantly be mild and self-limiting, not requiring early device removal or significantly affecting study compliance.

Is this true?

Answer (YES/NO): NO